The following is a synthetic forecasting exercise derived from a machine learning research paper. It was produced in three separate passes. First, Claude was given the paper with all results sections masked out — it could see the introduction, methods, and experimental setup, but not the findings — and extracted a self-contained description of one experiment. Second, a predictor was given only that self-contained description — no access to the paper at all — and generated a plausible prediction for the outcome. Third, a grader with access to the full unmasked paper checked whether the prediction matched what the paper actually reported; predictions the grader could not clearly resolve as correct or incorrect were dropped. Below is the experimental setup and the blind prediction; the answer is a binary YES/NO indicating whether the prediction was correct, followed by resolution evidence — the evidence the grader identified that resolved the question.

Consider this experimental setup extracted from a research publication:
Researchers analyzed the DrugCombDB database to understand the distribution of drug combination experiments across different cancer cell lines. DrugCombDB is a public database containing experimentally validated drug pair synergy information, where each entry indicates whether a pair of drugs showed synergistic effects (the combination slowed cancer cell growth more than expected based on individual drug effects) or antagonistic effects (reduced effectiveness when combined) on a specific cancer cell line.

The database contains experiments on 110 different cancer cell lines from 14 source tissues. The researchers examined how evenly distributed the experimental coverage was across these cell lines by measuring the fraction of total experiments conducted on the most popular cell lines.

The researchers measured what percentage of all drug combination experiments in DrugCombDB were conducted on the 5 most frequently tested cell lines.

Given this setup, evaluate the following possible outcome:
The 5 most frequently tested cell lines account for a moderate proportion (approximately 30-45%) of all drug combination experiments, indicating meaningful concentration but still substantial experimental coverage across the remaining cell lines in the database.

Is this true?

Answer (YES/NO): NO